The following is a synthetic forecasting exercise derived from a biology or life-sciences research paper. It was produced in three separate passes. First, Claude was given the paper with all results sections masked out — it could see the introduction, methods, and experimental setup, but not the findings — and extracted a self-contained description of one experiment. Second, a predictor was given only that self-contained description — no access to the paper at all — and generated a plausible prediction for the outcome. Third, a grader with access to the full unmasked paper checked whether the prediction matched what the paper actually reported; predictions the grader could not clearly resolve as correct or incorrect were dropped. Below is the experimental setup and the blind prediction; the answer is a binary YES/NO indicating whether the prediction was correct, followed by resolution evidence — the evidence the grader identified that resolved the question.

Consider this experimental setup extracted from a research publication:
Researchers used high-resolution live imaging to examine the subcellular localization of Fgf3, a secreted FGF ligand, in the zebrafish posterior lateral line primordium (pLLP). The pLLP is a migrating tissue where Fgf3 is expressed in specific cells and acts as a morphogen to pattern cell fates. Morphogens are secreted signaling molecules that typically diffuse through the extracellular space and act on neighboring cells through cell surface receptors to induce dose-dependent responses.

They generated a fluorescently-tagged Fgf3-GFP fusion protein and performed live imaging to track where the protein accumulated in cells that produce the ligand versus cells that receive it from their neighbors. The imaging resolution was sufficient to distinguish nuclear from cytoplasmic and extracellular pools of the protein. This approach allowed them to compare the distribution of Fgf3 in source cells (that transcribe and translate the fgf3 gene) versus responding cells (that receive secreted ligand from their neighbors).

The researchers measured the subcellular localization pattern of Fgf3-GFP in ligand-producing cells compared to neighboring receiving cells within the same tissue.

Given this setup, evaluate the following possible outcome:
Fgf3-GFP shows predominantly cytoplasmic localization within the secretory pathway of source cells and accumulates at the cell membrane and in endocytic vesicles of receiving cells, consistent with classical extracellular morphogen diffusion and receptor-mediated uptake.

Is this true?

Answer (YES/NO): NO